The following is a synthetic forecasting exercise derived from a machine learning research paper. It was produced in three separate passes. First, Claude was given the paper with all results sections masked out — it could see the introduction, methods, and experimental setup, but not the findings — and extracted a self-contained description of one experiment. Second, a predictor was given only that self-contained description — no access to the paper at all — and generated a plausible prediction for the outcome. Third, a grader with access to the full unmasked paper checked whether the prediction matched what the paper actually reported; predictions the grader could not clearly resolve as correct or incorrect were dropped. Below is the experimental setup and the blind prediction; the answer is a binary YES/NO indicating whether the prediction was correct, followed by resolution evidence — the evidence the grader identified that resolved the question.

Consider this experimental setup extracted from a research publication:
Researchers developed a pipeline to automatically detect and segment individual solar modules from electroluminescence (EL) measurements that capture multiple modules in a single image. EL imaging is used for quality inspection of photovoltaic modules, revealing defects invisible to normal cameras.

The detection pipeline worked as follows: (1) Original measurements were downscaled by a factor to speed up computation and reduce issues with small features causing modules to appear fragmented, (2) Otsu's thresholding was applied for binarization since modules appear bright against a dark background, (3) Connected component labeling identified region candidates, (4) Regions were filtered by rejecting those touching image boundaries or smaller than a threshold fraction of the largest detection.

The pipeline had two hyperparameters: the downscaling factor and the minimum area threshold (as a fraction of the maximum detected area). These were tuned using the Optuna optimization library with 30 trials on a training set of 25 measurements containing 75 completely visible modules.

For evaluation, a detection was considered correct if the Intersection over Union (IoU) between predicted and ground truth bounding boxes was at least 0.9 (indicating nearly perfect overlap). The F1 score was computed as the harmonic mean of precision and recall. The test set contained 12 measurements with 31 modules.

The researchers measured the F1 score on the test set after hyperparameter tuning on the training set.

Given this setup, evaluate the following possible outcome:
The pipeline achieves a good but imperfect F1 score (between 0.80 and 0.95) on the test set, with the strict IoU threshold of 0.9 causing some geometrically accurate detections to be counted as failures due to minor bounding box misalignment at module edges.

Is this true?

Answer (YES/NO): YES